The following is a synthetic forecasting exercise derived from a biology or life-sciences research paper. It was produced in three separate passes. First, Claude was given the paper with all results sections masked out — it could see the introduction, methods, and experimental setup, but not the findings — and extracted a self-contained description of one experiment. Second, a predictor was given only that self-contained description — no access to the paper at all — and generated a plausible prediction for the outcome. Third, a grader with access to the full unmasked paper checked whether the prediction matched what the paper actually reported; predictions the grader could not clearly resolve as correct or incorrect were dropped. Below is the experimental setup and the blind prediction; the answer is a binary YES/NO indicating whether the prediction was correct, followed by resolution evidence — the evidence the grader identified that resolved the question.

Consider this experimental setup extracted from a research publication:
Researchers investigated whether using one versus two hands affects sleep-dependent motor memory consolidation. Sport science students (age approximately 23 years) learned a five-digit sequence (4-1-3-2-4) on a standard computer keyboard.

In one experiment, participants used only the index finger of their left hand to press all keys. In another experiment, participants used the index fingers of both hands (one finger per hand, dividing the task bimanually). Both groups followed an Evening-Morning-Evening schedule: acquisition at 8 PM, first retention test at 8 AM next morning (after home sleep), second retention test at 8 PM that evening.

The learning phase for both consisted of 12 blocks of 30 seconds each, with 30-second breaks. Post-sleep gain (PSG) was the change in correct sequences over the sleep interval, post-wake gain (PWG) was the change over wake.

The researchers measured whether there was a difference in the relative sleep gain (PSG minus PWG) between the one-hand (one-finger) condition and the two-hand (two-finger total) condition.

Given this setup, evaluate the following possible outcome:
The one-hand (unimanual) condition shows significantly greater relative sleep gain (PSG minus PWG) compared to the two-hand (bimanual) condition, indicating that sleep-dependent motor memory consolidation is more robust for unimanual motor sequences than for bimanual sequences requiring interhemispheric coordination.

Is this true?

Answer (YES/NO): NO